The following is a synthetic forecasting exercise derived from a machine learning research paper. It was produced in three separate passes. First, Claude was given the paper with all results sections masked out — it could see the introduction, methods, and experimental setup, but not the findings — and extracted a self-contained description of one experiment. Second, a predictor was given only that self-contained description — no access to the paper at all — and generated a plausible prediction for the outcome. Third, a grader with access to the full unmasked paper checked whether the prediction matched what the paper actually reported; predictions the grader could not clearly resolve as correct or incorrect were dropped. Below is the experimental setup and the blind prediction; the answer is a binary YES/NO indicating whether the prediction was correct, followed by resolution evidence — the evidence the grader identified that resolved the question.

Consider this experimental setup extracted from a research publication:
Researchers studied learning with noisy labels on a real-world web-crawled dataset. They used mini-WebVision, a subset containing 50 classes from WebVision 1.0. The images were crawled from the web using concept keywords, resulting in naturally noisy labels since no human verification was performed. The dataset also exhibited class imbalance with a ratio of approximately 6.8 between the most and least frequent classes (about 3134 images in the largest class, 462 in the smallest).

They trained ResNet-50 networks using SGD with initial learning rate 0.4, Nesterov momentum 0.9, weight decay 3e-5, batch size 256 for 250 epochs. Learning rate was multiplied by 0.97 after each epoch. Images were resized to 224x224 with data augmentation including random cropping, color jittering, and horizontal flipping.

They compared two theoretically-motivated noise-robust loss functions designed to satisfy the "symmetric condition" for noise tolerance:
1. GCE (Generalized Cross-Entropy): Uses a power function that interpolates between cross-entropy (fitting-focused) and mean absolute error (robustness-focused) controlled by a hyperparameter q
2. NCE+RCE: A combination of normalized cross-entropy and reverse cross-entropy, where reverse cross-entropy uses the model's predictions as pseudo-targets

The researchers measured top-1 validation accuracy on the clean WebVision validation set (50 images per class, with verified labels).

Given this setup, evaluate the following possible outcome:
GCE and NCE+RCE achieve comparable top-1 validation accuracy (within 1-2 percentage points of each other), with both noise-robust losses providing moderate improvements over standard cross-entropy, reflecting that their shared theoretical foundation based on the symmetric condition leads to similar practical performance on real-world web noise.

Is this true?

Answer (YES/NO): NO